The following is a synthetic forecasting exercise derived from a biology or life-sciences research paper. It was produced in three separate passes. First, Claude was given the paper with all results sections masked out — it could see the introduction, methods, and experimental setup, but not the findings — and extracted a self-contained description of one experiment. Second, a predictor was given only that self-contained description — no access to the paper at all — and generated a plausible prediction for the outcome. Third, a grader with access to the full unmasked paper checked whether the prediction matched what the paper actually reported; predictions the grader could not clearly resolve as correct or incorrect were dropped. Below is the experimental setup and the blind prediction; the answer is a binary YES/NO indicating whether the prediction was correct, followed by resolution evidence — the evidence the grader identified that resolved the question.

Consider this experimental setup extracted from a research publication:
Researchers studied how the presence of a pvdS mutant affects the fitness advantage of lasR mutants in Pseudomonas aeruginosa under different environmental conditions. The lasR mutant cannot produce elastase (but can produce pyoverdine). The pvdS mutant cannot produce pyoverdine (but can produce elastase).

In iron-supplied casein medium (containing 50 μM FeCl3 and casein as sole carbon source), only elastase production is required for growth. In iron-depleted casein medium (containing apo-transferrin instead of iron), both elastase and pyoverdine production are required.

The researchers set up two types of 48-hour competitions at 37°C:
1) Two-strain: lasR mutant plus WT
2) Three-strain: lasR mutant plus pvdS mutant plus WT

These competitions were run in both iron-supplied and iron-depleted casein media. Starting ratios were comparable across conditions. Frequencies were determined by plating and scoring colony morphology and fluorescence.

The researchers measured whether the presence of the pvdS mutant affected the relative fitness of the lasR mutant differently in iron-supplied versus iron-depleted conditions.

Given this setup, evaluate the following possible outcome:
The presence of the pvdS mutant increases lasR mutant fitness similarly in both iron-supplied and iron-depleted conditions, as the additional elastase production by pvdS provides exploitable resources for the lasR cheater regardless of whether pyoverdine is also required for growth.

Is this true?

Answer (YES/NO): NO